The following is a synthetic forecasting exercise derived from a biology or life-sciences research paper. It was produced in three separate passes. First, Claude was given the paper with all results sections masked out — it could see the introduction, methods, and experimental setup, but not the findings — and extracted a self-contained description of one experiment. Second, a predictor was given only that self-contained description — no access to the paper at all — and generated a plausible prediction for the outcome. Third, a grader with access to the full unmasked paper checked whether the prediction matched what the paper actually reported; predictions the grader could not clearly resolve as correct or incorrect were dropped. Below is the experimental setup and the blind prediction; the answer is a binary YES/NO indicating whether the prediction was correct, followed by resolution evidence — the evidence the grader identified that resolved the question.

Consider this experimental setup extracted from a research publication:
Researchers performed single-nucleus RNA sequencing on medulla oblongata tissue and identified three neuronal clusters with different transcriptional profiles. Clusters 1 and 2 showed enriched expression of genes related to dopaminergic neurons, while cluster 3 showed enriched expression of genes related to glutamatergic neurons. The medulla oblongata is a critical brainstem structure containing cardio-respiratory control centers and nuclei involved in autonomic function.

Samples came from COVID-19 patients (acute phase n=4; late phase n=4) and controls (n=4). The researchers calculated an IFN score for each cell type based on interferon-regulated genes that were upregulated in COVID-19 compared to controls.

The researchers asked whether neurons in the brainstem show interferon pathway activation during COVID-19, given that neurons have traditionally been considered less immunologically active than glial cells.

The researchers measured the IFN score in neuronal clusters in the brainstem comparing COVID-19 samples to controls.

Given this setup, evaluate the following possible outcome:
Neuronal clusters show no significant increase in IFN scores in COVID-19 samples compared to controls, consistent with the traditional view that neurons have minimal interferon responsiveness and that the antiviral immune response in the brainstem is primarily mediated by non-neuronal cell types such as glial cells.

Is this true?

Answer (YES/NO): NO